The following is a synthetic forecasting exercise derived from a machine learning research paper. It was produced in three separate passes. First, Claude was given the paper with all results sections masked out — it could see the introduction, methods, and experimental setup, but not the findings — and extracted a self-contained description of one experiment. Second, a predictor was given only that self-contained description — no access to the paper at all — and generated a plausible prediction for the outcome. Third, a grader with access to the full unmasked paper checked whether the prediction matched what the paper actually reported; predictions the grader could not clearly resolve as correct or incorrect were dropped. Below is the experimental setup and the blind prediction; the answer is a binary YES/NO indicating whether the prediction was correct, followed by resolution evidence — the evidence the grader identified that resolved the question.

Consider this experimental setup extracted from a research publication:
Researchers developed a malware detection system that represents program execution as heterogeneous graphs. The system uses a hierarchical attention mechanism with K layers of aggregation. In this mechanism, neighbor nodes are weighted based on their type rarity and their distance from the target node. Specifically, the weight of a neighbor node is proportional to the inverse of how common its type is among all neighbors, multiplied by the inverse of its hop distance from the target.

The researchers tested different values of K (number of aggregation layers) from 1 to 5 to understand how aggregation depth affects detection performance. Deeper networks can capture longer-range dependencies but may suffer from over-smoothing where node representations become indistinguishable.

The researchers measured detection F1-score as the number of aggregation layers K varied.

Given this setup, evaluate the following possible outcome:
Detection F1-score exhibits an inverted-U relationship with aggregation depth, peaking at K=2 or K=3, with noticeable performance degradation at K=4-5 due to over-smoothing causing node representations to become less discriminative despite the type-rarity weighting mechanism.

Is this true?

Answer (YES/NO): NO